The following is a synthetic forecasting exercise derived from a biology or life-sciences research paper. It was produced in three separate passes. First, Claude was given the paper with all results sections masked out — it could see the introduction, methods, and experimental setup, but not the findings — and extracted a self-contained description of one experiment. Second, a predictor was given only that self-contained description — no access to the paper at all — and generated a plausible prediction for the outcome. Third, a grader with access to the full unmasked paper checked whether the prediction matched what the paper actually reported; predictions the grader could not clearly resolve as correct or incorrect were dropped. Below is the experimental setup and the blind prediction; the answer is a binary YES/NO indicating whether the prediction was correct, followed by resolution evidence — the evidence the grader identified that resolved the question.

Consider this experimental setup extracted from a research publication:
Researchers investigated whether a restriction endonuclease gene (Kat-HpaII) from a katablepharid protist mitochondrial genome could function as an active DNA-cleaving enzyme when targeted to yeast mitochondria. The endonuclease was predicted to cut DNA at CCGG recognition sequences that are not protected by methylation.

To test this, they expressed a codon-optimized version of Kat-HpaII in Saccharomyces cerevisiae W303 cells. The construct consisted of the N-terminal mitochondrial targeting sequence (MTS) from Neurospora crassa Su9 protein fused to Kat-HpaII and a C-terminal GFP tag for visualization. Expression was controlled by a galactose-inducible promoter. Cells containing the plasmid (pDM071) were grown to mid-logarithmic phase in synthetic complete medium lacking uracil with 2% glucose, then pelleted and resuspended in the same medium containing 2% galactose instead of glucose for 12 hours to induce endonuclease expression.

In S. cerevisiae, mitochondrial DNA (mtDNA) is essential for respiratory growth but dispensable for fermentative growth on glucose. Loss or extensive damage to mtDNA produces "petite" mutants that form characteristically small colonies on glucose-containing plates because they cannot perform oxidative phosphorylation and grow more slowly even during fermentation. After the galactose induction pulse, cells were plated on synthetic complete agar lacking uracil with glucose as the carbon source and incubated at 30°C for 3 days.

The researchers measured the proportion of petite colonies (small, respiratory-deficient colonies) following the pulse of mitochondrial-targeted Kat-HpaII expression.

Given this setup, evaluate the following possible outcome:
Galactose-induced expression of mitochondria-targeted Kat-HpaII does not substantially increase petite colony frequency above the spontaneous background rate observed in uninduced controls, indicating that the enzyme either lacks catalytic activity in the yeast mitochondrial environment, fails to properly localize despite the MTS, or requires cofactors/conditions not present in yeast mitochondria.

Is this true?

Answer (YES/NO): NO